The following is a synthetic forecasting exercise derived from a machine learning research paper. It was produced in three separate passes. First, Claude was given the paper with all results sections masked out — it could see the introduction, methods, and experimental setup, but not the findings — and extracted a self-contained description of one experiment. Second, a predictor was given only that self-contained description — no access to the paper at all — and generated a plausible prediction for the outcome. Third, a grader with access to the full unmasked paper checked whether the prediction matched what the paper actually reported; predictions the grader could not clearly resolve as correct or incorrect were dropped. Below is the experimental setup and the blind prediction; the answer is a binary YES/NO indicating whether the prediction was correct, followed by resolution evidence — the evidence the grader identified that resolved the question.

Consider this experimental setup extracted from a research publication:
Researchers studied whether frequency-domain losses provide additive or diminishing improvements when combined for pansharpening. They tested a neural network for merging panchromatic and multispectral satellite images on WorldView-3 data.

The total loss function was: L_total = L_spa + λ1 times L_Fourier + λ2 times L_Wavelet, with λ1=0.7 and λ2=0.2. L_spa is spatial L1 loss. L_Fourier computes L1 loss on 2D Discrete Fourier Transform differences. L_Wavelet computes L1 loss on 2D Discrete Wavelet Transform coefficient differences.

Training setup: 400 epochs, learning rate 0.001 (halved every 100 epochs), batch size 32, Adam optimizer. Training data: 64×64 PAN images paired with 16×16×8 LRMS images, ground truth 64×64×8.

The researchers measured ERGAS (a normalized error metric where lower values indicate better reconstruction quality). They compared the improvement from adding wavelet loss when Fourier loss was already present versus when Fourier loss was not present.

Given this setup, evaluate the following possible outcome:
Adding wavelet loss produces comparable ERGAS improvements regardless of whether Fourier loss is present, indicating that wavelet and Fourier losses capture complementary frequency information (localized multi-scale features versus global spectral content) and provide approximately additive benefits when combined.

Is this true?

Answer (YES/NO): NO